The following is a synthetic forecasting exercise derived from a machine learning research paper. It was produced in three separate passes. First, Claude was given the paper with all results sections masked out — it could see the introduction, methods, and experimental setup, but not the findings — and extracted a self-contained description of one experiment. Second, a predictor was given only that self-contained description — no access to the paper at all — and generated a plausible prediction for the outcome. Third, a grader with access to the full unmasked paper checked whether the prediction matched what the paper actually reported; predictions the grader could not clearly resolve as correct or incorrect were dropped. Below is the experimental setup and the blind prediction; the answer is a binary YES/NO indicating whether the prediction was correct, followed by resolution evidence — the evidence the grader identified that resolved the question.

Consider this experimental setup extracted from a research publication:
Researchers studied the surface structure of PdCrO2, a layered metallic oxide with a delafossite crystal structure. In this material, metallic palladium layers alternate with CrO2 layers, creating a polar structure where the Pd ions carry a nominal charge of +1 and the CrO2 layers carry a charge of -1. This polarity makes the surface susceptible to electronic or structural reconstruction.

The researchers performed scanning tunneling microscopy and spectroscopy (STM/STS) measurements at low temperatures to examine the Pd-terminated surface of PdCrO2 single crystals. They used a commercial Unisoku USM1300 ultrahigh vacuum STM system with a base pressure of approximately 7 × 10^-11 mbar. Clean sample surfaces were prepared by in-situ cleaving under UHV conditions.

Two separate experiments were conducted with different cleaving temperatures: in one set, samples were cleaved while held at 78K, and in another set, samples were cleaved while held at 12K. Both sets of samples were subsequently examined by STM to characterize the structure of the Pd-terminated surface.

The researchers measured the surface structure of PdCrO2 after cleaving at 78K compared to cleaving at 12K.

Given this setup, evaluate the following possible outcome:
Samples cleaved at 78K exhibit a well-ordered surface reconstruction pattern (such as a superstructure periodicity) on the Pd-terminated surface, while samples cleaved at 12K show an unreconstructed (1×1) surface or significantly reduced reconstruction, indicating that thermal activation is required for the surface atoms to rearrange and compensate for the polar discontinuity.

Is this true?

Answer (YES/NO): NO